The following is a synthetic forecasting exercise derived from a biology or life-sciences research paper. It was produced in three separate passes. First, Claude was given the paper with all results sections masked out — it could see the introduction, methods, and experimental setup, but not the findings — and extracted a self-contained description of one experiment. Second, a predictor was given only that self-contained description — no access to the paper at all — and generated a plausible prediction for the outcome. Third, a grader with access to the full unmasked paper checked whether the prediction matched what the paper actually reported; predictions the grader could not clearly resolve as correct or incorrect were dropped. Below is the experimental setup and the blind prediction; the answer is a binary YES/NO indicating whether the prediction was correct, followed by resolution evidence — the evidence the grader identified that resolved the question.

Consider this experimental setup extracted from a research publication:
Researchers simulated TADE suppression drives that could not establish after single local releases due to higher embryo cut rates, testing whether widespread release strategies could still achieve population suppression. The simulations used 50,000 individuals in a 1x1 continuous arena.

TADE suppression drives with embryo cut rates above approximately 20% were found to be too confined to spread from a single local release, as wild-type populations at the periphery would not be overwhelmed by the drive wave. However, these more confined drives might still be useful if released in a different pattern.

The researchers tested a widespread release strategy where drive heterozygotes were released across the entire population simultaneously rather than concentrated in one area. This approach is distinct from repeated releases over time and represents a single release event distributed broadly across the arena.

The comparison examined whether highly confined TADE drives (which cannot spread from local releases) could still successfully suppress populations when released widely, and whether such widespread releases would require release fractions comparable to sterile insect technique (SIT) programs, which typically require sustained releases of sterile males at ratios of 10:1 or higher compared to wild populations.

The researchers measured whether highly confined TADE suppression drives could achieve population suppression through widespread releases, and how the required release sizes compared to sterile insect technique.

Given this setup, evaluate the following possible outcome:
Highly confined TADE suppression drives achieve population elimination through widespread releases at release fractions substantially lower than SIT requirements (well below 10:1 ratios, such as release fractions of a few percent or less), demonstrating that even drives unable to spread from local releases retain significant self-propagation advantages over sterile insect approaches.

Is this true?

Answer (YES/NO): NO